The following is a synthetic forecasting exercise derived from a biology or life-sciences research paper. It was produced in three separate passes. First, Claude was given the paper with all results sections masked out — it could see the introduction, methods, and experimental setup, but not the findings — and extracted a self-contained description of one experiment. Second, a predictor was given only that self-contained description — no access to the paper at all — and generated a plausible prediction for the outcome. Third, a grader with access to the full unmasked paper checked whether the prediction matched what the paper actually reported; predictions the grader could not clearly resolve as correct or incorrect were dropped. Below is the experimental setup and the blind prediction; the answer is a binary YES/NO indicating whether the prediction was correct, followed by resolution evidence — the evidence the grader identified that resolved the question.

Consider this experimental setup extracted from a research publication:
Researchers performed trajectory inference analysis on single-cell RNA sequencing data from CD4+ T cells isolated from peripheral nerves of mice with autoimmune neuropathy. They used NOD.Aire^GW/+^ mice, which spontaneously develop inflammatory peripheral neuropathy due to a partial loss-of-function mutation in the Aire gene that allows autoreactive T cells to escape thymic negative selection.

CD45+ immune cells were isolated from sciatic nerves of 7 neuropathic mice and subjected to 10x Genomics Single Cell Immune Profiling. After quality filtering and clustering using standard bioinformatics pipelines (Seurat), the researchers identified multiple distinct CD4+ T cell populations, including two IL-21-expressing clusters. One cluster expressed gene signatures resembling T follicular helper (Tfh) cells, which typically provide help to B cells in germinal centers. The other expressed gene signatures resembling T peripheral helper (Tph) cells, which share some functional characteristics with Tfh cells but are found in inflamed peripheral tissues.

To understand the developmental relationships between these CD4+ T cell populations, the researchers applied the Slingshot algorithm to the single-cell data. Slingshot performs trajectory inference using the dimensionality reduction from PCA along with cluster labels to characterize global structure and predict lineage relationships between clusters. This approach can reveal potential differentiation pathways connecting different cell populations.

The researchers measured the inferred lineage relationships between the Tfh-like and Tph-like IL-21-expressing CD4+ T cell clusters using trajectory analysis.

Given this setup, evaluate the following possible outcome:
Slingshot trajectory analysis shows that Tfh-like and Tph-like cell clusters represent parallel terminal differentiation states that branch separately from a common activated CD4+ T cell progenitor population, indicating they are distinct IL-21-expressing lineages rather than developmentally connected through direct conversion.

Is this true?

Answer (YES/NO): NO